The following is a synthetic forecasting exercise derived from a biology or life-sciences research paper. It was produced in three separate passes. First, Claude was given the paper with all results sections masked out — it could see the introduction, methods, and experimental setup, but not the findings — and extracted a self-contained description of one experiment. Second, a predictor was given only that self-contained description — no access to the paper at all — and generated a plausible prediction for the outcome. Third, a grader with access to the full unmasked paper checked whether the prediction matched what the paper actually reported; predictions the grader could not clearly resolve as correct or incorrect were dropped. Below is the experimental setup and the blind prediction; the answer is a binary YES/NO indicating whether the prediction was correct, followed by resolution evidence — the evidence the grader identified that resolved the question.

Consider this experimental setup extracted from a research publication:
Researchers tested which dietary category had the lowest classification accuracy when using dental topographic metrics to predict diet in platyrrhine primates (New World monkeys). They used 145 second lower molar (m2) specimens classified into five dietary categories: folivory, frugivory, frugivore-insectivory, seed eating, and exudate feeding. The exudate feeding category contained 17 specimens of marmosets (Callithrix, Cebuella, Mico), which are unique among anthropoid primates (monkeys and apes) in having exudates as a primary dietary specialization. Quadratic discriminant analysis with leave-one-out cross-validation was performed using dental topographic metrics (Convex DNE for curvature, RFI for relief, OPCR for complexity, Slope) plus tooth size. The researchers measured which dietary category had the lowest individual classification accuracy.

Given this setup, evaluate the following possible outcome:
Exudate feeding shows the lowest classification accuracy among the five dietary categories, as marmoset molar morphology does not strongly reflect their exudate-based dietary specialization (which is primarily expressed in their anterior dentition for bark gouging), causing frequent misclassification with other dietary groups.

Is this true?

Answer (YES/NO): YES